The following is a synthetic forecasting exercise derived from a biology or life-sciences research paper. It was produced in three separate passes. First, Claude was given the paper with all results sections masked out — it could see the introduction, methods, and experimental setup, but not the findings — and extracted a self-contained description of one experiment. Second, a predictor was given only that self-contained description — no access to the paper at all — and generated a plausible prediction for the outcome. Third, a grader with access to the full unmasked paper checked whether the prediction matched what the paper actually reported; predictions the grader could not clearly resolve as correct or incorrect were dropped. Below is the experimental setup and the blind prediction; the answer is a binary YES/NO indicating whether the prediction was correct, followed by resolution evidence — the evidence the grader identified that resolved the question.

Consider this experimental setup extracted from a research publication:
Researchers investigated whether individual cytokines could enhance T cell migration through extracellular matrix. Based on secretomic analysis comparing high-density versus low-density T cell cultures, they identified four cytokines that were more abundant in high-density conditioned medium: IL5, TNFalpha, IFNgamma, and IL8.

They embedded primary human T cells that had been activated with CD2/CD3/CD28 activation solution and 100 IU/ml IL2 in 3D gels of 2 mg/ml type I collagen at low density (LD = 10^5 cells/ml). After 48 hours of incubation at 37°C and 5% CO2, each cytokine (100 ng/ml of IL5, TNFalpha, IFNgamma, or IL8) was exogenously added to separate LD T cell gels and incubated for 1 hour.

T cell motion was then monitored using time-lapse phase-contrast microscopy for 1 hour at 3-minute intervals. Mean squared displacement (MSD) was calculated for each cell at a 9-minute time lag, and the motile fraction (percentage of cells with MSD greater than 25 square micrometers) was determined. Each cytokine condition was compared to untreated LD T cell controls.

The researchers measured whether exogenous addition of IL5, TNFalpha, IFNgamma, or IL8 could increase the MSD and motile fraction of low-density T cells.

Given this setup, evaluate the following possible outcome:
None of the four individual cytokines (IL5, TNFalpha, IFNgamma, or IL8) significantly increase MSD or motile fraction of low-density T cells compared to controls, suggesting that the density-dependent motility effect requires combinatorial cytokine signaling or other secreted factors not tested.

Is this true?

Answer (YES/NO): NO